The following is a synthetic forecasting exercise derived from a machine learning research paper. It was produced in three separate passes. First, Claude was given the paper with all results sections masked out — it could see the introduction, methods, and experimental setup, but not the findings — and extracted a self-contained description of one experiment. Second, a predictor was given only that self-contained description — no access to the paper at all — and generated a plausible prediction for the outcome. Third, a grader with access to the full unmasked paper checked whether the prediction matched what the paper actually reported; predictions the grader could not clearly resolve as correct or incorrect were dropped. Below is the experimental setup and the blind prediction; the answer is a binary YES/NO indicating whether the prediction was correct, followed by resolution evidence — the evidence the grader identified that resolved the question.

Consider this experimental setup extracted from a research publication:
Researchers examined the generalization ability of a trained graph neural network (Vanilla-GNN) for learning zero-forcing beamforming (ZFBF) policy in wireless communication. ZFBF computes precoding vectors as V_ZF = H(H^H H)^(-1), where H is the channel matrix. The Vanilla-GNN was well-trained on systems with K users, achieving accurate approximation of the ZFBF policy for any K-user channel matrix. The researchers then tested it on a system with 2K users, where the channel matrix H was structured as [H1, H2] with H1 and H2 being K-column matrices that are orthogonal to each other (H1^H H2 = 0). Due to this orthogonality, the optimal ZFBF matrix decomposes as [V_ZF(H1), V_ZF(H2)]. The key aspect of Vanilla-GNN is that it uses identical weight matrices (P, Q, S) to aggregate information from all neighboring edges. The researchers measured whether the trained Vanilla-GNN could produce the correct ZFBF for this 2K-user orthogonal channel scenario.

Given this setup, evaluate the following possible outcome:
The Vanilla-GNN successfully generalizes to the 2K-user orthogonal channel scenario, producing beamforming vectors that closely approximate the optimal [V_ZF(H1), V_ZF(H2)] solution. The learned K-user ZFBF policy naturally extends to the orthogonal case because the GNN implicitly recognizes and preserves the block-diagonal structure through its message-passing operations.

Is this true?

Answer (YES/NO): NO